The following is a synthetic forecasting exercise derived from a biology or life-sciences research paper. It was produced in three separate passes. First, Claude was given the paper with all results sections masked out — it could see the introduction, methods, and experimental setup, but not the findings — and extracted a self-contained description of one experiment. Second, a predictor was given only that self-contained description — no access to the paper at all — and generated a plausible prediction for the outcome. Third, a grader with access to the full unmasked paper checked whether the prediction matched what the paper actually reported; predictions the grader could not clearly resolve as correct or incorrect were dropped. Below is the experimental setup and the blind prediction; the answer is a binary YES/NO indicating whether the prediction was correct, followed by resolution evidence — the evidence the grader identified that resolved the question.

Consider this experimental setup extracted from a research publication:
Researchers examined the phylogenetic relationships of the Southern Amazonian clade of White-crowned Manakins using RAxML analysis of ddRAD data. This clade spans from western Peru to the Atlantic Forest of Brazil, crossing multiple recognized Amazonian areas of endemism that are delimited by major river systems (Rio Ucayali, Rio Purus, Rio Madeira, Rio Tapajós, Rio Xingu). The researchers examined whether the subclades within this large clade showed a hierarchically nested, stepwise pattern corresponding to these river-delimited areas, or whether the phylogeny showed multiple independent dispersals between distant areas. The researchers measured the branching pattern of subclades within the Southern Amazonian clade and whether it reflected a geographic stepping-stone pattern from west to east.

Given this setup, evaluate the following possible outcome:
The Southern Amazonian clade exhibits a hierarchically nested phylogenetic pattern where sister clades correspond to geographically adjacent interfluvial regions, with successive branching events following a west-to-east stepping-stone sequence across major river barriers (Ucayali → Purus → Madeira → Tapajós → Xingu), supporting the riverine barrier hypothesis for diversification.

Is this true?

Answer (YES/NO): YES